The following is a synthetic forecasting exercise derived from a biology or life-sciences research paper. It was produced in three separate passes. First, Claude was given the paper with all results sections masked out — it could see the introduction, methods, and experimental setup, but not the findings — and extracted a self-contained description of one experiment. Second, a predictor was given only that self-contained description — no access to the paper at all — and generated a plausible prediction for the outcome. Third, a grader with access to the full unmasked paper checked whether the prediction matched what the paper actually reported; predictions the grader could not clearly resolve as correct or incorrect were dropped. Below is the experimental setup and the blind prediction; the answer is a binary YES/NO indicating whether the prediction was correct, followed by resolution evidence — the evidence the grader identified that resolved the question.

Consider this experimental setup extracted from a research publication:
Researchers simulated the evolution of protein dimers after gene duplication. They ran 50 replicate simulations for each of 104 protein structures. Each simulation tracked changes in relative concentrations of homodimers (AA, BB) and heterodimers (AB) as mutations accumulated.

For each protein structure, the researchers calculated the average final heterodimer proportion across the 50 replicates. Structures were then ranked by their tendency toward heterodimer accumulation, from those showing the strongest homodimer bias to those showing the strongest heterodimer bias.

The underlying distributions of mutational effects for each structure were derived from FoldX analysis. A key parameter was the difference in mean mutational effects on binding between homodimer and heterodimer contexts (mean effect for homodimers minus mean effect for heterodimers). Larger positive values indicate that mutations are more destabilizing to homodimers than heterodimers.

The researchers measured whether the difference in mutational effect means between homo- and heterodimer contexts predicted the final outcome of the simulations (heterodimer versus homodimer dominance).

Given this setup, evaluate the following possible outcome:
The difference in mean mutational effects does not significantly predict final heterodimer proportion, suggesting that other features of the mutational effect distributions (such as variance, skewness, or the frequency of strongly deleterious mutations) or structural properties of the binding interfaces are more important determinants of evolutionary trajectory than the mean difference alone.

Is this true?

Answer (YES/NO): NO